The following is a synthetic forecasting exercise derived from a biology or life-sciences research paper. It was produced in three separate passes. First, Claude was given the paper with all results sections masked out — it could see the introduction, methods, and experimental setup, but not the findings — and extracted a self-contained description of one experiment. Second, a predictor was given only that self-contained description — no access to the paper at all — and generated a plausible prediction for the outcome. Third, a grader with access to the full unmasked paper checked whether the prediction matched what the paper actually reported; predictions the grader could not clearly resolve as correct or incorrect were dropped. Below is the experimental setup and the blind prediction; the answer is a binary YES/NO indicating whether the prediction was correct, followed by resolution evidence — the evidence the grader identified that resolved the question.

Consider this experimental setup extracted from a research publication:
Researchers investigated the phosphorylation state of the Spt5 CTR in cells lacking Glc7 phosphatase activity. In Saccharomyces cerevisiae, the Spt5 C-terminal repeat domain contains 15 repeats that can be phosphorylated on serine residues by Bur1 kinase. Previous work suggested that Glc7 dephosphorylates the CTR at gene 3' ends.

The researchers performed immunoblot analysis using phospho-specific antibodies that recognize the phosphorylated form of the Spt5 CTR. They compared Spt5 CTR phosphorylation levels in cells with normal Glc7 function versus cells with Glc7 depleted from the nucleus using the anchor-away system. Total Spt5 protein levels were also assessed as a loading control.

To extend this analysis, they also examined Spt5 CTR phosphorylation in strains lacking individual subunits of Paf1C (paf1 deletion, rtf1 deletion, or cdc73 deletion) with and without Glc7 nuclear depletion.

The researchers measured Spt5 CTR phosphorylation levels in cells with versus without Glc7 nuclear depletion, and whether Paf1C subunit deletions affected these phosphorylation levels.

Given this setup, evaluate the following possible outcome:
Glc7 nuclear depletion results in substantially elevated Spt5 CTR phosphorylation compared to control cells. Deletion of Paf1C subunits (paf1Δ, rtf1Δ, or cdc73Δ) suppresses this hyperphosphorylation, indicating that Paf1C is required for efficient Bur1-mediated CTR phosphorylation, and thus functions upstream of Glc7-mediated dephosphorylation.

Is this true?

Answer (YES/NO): NO